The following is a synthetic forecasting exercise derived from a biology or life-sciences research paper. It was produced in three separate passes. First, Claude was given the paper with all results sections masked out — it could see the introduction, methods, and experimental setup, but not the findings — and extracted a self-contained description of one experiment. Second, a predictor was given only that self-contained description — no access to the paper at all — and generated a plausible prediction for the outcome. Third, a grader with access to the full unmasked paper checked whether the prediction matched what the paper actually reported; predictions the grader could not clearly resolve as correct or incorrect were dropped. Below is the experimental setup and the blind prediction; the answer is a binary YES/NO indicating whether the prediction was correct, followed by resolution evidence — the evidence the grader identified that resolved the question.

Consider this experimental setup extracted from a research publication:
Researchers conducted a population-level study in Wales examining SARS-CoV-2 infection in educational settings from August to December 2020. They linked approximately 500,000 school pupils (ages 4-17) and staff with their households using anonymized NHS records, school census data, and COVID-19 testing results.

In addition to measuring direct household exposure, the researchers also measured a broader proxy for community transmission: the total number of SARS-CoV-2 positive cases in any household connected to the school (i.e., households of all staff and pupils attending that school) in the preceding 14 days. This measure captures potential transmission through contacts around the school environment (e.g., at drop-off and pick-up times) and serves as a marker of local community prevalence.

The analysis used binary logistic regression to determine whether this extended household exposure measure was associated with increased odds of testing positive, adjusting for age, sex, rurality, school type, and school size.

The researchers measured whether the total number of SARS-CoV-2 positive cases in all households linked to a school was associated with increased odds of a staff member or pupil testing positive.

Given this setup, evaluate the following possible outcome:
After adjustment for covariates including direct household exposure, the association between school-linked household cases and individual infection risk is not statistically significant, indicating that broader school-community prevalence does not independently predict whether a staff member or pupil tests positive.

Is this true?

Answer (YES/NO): NO